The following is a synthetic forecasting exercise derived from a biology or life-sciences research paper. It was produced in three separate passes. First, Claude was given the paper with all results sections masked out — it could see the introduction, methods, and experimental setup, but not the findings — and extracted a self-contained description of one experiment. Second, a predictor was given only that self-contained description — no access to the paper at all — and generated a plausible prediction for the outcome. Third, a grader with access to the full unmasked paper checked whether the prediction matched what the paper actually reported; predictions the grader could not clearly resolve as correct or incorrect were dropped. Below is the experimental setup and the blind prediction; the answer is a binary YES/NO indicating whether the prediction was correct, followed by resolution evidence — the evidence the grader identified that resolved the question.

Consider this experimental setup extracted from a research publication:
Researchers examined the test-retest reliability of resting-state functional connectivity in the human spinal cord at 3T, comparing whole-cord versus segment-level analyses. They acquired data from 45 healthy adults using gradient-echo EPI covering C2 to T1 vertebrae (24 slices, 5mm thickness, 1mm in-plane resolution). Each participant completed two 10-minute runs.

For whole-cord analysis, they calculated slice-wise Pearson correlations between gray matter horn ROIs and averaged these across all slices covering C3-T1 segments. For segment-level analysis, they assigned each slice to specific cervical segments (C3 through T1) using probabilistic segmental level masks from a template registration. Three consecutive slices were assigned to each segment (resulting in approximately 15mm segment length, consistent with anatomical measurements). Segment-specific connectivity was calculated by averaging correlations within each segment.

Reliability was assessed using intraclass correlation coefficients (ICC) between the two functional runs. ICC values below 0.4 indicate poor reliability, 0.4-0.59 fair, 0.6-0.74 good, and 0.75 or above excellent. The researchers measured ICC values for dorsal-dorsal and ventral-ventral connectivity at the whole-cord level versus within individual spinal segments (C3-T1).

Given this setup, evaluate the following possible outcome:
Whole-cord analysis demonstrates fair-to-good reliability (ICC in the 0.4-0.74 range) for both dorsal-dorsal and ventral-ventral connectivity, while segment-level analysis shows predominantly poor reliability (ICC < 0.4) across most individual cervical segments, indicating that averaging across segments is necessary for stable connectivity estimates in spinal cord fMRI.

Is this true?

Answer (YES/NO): NO